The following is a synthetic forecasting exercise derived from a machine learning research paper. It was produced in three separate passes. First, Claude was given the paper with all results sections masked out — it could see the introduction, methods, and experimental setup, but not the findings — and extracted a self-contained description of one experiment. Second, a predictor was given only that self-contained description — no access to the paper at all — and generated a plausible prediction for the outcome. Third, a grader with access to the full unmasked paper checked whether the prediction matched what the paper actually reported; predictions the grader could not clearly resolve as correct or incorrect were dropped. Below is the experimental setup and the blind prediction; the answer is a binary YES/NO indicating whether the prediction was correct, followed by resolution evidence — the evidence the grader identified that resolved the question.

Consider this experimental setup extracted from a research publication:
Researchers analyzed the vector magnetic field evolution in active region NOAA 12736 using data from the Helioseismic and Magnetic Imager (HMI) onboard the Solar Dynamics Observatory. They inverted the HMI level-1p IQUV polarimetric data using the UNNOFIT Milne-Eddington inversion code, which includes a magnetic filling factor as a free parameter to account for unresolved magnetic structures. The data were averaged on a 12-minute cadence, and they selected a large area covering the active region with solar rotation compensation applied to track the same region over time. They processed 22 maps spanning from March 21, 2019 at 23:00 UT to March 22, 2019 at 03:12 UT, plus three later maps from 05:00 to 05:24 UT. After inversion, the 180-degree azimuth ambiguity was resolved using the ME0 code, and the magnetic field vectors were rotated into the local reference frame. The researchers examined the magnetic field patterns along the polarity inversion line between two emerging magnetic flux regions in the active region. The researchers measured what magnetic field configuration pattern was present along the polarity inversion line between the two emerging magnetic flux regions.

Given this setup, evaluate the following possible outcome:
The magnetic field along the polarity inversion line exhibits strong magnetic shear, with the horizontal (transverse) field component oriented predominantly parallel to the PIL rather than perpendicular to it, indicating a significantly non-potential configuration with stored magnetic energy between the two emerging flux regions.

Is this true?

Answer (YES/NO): YES